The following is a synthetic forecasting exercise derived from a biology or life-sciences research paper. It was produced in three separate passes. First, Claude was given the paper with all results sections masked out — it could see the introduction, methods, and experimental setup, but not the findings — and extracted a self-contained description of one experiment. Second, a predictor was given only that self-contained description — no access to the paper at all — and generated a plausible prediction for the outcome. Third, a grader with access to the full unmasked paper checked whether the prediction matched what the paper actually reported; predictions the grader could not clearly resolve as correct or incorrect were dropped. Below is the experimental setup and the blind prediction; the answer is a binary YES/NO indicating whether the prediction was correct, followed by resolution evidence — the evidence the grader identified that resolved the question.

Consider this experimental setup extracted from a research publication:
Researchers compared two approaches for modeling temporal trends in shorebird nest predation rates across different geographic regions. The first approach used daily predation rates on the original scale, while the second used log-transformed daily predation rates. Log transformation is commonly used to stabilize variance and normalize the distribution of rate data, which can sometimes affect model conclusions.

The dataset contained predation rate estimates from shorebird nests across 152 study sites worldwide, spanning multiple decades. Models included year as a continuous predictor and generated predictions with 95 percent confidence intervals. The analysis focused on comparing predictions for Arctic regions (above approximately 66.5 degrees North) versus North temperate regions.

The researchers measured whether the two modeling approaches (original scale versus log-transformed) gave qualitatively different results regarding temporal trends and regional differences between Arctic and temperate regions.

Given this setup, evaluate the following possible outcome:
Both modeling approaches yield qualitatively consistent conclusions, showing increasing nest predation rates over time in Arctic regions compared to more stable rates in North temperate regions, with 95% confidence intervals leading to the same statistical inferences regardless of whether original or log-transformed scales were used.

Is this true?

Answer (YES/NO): NO